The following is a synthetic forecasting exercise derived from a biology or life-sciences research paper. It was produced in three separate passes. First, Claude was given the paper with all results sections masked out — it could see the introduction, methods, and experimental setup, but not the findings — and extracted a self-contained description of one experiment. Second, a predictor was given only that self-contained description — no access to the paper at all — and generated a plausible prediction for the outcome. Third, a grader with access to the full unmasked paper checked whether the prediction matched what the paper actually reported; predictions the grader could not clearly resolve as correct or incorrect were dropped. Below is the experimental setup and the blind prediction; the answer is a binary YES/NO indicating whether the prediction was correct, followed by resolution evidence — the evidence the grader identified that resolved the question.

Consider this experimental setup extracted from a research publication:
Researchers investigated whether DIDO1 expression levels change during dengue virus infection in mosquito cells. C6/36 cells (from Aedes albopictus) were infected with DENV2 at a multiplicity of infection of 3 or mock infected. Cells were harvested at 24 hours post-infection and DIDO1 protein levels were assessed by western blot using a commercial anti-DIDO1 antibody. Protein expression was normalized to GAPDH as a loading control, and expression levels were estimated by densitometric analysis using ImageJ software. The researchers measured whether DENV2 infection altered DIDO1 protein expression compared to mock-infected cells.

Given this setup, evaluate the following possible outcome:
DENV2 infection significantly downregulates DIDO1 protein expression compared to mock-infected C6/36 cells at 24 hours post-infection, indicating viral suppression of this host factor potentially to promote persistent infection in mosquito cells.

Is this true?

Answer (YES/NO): NO